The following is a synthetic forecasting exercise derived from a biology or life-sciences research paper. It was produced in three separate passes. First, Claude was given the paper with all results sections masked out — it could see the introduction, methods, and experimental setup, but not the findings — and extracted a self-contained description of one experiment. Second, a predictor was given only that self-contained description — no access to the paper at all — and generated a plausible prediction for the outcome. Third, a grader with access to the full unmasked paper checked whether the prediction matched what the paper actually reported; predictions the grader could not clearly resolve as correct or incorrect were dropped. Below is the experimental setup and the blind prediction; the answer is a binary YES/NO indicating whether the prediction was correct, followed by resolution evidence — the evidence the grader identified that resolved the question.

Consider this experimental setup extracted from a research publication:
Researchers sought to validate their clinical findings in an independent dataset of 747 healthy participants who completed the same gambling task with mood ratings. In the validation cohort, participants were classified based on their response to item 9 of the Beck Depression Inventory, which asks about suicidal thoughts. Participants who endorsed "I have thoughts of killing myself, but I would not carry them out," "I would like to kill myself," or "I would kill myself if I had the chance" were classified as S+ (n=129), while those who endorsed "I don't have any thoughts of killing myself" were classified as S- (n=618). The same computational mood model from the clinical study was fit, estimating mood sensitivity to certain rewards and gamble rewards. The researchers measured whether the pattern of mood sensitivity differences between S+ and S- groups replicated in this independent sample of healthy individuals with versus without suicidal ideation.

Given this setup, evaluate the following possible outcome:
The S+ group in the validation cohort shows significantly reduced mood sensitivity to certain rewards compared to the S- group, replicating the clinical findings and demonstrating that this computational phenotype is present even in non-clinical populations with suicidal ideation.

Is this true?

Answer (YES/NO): YES